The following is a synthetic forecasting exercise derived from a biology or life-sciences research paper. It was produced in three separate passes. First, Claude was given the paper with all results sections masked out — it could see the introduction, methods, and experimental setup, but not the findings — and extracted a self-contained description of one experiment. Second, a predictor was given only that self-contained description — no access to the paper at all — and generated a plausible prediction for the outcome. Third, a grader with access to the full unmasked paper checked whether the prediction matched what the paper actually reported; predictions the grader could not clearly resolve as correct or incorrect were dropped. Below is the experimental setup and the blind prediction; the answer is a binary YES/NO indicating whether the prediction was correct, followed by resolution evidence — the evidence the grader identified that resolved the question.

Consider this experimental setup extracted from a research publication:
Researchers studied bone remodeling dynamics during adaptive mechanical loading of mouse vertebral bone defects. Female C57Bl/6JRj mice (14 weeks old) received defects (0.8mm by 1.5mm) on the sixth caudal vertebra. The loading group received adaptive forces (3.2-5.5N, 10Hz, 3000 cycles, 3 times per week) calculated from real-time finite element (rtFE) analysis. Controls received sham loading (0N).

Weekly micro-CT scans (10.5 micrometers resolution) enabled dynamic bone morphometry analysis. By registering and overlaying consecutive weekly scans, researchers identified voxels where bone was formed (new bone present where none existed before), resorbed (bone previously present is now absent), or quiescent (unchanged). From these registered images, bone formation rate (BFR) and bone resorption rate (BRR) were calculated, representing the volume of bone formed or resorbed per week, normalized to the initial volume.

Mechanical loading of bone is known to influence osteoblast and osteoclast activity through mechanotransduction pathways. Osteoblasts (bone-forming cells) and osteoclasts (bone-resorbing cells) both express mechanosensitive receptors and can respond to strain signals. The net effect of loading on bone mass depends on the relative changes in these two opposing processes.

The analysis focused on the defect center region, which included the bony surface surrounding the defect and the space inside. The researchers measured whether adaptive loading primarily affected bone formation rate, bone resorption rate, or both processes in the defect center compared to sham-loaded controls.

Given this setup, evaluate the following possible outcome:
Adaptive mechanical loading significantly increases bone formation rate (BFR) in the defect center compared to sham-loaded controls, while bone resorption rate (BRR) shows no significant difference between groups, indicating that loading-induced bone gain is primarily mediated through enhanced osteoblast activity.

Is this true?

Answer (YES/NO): YES